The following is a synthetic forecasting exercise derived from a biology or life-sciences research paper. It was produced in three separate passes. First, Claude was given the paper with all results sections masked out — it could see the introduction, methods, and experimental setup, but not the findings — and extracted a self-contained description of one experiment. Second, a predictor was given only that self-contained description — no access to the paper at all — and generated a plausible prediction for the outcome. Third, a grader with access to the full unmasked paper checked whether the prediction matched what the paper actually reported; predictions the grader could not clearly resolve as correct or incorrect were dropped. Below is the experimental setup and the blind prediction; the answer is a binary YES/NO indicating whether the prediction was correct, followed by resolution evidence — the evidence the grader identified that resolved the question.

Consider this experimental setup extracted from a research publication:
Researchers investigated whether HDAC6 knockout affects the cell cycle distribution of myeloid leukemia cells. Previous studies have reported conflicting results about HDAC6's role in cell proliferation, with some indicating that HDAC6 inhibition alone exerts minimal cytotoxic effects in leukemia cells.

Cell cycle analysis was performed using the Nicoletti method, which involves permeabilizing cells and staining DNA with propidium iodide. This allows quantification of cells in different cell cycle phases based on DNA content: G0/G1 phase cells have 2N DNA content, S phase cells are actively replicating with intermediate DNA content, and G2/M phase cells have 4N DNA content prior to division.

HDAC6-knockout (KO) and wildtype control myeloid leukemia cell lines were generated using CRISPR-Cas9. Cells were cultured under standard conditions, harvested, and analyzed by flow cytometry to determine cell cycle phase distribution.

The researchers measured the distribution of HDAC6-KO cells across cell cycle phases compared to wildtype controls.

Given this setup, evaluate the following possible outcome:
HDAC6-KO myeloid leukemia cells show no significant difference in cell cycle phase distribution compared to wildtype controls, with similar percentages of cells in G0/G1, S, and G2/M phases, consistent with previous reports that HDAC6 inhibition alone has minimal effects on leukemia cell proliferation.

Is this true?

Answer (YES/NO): YES